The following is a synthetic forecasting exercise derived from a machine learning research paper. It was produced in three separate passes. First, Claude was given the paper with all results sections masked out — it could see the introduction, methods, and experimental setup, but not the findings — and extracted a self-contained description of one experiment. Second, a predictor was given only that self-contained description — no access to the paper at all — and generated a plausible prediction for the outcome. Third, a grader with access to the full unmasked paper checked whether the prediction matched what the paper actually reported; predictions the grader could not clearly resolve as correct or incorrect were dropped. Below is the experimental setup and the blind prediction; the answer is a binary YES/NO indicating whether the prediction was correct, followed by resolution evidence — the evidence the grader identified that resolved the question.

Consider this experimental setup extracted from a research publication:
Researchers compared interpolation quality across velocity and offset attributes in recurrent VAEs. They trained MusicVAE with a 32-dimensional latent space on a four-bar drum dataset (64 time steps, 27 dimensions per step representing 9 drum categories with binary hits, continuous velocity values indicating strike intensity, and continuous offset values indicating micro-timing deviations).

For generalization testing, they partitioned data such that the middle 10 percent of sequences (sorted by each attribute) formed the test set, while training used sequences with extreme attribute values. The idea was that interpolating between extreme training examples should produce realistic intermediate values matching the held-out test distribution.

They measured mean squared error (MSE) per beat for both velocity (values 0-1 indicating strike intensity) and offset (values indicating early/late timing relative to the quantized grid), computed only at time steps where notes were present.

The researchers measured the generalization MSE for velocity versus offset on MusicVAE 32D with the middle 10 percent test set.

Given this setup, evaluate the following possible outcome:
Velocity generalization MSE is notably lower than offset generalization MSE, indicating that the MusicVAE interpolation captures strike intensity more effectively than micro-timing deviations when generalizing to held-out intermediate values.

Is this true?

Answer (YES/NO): NO